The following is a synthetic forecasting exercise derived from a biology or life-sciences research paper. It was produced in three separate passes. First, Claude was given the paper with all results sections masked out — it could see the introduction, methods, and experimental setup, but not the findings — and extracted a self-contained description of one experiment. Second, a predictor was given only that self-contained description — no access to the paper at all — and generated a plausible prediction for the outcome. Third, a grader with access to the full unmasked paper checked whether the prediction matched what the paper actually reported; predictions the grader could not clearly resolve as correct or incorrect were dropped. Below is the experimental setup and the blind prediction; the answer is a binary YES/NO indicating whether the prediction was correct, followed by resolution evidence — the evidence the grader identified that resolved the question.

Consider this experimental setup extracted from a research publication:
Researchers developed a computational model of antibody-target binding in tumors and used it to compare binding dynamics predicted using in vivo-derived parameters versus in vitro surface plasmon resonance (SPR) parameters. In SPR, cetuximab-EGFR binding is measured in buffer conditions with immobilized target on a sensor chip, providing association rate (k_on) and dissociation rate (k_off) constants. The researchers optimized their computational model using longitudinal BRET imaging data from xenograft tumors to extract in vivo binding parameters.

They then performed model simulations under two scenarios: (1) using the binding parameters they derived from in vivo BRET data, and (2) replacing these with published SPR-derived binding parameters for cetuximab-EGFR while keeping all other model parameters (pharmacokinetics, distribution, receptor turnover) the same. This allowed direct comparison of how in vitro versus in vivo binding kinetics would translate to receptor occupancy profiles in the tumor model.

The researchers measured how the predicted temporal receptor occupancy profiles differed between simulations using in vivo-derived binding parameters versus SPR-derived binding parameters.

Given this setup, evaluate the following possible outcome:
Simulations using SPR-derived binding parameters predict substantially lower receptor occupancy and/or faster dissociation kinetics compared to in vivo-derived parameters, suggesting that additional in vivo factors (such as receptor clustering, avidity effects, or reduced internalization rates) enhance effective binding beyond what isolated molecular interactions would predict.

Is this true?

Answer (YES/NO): NO